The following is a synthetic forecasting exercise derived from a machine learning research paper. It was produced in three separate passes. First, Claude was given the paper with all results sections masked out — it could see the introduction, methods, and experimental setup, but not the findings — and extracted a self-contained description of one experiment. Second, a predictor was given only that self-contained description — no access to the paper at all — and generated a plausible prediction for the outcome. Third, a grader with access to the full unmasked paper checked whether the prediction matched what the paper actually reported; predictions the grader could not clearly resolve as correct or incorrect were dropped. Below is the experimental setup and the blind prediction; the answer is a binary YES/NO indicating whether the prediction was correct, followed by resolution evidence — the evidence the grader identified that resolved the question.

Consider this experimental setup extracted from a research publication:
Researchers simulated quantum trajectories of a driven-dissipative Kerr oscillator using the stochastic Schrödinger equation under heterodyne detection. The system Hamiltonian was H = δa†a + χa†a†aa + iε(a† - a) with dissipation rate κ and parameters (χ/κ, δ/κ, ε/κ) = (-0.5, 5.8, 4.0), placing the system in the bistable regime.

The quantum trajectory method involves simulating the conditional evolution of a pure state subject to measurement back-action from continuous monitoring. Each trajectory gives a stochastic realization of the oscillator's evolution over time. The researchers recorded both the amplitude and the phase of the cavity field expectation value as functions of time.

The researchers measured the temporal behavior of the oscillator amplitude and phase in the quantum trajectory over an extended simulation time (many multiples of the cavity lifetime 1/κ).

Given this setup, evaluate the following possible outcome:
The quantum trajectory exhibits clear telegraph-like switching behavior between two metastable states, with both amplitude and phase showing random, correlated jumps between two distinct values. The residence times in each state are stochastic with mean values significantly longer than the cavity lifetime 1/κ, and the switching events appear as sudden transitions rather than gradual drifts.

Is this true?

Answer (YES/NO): YES